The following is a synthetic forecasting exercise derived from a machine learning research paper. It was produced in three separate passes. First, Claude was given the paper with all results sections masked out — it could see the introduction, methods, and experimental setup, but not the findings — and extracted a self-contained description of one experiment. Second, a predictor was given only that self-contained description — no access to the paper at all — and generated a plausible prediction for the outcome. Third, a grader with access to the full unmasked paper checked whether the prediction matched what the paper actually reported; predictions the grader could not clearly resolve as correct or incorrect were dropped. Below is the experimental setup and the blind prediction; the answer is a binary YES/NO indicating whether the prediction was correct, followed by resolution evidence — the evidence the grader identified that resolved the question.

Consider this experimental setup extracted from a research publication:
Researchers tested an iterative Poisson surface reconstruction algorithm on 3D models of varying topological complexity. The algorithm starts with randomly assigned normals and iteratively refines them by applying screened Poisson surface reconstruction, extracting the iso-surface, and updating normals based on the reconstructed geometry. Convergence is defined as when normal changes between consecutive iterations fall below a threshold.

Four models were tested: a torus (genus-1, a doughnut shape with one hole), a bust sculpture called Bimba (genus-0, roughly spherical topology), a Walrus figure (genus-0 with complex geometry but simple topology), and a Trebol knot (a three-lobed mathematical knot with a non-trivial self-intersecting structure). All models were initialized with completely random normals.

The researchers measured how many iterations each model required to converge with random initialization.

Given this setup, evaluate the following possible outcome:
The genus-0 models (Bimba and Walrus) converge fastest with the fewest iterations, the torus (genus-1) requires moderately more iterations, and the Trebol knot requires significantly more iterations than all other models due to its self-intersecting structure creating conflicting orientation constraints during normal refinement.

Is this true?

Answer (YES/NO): NO